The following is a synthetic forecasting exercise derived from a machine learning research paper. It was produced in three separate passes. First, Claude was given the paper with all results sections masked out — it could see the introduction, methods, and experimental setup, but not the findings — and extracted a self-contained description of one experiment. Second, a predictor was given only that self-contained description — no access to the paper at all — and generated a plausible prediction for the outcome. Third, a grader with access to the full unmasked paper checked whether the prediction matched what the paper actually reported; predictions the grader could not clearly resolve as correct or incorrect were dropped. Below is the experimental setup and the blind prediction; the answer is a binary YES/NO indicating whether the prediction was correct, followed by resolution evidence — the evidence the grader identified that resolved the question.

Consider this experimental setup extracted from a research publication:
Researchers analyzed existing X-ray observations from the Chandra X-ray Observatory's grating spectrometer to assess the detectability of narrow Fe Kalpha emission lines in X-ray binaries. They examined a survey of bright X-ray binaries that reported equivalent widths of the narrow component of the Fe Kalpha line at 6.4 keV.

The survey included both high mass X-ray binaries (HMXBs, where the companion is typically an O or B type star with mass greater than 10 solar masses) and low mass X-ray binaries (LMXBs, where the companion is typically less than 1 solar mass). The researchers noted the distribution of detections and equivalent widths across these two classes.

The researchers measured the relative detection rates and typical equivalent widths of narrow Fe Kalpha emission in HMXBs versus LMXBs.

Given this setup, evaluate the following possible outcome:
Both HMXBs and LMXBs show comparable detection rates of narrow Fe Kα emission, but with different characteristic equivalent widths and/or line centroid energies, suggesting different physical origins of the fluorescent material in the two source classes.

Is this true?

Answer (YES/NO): NO